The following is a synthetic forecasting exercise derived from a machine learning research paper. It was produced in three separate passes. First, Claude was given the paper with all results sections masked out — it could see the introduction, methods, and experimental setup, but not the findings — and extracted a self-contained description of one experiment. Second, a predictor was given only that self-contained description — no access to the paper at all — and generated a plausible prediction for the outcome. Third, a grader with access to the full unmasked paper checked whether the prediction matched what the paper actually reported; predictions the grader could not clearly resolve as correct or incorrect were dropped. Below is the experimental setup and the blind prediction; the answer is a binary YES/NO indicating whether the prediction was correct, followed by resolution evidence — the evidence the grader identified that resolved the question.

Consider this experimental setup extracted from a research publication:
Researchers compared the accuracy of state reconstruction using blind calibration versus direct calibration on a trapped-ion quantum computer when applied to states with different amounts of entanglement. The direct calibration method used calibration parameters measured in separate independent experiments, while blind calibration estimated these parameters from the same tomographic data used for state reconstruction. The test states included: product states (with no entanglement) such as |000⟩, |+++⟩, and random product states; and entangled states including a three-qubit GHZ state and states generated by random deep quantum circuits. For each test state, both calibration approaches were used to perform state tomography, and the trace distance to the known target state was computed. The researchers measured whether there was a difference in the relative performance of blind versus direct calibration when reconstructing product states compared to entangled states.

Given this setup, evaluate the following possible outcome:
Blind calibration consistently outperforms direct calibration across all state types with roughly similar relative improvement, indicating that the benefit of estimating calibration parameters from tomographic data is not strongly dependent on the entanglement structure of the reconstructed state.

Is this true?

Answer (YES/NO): NO